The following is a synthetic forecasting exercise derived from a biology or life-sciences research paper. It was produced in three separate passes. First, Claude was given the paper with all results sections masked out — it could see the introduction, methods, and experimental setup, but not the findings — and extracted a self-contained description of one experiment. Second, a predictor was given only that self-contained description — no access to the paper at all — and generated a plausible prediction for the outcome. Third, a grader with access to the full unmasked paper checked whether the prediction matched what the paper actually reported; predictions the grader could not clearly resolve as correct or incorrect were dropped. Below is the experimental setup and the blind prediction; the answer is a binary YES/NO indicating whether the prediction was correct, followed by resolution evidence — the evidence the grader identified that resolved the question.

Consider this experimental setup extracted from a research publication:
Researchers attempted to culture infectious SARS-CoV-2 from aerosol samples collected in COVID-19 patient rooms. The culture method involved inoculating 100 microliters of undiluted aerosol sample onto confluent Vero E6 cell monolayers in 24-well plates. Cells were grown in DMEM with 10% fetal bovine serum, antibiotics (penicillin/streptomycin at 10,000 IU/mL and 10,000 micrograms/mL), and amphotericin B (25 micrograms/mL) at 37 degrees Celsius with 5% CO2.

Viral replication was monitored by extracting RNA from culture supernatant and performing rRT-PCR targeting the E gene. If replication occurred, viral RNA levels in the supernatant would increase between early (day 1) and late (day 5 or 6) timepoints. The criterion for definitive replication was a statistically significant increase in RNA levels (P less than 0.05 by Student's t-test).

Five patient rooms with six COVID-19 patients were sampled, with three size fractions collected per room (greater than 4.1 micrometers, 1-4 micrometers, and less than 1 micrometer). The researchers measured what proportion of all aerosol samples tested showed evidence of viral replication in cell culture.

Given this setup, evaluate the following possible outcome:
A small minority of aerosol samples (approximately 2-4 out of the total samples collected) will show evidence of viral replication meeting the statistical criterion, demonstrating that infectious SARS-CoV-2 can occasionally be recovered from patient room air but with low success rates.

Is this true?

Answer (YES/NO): YES